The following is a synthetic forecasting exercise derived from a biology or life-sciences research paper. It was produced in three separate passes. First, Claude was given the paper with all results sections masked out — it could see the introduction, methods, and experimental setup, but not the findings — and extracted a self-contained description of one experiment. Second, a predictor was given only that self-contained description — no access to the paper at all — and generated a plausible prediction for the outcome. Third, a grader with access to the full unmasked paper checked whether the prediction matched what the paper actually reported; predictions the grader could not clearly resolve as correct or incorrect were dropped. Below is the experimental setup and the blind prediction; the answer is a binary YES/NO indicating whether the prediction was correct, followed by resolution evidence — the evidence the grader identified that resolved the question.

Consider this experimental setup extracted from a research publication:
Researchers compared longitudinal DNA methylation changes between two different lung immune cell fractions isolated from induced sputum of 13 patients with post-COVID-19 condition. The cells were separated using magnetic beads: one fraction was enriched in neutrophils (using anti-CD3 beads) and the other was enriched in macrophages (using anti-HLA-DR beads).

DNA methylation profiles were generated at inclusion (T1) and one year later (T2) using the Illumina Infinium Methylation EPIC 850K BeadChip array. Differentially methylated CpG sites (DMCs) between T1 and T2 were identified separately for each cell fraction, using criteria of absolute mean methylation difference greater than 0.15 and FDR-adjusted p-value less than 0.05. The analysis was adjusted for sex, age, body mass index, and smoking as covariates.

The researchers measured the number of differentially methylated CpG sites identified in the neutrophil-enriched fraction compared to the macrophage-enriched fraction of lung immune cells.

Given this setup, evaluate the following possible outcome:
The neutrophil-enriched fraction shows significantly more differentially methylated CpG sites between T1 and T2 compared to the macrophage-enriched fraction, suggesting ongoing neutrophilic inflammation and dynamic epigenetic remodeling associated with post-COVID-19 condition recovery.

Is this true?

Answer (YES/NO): YES